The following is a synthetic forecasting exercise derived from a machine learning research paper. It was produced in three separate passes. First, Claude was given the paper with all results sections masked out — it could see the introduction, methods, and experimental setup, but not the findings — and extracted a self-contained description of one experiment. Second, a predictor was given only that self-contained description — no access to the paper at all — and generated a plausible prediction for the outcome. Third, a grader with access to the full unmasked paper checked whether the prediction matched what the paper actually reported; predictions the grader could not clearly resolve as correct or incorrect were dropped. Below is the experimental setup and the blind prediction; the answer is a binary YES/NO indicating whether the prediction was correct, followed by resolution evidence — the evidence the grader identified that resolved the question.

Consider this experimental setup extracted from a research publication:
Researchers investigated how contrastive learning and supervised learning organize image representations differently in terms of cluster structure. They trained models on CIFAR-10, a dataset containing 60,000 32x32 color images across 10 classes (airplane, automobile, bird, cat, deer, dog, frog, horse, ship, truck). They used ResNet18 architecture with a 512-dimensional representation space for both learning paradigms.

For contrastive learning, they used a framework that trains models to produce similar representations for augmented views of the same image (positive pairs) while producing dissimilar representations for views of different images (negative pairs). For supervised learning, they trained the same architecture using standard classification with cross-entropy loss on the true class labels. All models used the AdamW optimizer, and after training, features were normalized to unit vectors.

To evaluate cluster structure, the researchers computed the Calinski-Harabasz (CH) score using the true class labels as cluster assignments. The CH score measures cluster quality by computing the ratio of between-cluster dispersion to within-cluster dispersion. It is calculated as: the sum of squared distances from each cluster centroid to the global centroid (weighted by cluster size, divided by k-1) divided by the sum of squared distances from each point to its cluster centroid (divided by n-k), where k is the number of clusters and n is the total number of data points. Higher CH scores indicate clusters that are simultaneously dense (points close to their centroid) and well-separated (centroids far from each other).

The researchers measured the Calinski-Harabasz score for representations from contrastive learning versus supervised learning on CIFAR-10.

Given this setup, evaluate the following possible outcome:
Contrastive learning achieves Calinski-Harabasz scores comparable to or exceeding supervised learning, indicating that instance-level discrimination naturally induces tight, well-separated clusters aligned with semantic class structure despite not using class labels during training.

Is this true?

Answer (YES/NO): NO